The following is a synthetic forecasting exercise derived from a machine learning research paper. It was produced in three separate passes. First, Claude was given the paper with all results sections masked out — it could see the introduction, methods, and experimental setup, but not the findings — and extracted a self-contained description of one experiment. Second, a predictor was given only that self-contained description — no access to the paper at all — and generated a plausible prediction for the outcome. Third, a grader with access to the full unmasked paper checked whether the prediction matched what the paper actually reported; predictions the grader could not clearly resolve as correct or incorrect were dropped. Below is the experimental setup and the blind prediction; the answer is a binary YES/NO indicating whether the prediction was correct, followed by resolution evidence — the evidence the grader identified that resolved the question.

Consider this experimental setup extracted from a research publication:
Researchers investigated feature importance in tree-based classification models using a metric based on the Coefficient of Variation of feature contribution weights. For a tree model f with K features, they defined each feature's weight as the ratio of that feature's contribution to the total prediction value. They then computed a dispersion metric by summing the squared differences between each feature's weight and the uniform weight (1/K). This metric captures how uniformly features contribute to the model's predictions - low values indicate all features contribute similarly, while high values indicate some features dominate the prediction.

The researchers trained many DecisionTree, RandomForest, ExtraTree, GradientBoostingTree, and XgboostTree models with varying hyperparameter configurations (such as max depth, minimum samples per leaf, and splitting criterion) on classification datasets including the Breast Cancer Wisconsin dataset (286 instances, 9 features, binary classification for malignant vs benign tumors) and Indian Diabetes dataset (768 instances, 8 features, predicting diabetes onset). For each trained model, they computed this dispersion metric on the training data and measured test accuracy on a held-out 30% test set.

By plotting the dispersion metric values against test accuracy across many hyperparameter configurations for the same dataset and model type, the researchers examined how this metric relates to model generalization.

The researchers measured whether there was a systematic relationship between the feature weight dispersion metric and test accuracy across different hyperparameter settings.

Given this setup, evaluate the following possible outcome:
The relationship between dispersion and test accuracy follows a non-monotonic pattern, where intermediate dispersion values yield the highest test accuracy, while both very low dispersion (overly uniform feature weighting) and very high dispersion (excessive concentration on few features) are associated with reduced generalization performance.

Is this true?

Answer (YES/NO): NO